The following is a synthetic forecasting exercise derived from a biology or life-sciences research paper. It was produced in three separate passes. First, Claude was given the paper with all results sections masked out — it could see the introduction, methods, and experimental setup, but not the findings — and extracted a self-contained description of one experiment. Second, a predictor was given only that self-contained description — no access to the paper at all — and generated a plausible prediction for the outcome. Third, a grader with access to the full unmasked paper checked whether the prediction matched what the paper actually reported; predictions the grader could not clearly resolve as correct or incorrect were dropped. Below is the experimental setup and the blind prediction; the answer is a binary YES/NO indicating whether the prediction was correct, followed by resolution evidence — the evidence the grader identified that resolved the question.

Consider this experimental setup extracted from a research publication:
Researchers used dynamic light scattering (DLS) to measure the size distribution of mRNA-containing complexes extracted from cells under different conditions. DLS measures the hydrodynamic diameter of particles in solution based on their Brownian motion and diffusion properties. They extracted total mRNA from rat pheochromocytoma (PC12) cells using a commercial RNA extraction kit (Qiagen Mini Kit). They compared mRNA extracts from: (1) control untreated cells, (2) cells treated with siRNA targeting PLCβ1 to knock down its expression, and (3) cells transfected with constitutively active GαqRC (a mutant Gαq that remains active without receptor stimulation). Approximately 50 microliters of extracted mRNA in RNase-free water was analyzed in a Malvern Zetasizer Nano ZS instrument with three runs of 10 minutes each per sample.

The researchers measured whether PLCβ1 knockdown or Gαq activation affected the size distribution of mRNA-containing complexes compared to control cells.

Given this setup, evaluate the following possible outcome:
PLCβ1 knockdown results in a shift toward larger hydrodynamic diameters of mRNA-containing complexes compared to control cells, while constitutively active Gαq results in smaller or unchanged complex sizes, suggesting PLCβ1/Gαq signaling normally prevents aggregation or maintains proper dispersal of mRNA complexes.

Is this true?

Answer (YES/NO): NO